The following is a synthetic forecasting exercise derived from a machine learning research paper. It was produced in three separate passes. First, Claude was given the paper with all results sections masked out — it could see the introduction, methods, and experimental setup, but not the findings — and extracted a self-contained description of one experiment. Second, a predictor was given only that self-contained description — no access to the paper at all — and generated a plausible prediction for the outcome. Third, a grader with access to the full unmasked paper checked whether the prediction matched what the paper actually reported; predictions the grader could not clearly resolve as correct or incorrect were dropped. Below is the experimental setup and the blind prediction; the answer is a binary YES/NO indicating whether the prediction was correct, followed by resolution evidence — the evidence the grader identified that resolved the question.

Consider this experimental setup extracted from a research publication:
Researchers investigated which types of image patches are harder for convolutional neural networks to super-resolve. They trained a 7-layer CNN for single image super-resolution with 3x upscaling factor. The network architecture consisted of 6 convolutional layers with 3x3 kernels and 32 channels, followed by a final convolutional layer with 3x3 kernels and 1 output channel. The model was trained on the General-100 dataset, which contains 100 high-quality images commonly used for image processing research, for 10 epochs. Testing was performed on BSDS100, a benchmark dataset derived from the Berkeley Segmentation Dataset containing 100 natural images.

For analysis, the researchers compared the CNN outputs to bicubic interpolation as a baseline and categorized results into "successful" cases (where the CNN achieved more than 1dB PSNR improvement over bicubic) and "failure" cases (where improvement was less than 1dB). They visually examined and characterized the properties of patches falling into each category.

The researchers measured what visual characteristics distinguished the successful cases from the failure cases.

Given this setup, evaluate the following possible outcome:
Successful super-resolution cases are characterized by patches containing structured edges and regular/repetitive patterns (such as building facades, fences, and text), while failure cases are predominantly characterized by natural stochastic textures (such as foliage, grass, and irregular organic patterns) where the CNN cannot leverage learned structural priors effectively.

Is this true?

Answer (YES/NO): NO